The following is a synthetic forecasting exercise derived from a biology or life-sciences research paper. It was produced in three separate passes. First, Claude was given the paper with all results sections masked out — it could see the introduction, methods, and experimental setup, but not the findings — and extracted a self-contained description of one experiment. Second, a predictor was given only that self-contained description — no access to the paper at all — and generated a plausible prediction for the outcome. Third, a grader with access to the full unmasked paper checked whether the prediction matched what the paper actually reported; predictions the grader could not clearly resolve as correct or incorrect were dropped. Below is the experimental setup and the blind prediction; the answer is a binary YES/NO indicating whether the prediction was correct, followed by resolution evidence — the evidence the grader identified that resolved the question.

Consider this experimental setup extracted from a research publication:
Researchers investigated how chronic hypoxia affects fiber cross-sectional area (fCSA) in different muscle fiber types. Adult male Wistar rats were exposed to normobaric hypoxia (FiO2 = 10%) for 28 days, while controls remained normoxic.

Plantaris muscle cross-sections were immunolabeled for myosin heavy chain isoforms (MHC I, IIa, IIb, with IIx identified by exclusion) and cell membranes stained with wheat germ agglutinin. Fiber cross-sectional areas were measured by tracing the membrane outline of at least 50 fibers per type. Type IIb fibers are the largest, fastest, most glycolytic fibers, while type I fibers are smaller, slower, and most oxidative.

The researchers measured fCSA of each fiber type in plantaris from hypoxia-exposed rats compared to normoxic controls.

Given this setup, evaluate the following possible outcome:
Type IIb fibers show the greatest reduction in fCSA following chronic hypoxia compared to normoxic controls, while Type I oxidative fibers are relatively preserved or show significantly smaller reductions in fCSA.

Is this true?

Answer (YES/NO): YES